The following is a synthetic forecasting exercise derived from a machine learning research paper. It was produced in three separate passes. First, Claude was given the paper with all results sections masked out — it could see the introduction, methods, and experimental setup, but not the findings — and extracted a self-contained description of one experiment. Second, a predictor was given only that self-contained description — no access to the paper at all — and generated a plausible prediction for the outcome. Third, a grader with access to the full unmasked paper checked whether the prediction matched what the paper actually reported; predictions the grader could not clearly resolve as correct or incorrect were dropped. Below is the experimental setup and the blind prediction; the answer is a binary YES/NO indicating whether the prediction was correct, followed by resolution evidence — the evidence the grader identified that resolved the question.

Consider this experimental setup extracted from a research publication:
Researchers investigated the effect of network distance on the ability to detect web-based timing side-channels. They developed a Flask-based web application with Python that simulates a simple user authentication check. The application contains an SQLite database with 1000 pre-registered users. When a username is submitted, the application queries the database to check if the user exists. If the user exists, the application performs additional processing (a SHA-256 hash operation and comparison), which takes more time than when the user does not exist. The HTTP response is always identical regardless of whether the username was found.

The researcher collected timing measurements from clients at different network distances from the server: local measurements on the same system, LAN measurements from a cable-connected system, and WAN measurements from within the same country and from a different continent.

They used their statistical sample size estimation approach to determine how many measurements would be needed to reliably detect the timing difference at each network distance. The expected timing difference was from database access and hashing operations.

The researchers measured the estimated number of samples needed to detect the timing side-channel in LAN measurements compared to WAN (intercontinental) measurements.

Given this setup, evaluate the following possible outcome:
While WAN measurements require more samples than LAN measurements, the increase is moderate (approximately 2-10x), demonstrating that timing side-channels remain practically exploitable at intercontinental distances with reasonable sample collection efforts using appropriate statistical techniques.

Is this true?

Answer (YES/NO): NO